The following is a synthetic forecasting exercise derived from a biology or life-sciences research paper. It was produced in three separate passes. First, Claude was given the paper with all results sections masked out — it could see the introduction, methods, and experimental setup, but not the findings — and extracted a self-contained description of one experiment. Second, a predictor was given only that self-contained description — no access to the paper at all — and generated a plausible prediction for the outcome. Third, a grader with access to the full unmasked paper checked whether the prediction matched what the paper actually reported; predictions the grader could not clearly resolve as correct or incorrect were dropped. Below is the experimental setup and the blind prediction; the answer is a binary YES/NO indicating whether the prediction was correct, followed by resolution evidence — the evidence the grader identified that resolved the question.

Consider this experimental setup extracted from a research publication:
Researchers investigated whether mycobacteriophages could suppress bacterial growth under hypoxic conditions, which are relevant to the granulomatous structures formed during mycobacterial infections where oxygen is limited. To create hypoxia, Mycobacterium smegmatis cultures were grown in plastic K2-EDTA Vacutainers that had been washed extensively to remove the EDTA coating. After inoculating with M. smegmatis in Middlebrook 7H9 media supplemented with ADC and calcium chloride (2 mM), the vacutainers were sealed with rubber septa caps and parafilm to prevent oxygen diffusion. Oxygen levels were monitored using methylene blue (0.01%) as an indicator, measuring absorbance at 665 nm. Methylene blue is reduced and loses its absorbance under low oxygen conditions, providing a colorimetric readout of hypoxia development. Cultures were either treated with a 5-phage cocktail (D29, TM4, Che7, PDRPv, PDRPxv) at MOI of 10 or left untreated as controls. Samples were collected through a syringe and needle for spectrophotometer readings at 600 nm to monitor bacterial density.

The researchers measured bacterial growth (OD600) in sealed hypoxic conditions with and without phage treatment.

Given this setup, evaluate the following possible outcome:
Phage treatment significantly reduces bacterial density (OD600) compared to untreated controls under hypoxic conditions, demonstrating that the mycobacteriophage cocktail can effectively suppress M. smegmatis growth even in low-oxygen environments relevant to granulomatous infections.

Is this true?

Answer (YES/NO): YES